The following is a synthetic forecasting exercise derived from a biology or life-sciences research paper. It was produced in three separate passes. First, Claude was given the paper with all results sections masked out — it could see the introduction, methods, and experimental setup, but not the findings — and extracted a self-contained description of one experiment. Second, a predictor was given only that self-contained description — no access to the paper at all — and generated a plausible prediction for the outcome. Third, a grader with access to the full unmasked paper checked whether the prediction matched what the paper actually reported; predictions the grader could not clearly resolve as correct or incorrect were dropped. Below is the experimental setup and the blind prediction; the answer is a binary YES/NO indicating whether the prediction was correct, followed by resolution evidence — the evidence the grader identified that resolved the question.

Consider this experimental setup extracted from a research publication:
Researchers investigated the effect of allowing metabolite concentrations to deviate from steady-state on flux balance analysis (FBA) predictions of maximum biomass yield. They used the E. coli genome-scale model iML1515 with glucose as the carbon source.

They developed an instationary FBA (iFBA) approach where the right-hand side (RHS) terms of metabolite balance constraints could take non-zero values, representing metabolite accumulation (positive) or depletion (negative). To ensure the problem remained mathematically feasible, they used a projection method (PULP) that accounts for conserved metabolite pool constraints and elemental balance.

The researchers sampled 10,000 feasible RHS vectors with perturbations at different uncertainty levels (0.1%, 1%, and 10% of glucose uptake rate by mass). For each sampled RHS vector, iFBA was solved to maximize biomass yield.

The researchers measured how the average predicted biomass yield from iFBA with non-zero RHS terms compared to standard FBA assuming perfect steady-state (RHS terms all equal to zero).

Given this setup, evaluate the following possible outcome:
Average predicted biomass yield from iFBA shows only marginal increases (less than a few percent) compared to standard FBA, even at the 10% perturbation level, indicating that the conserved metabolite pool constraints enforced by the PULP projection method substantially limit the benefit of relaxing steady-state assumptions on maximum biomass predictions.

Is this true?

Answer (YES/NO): NO